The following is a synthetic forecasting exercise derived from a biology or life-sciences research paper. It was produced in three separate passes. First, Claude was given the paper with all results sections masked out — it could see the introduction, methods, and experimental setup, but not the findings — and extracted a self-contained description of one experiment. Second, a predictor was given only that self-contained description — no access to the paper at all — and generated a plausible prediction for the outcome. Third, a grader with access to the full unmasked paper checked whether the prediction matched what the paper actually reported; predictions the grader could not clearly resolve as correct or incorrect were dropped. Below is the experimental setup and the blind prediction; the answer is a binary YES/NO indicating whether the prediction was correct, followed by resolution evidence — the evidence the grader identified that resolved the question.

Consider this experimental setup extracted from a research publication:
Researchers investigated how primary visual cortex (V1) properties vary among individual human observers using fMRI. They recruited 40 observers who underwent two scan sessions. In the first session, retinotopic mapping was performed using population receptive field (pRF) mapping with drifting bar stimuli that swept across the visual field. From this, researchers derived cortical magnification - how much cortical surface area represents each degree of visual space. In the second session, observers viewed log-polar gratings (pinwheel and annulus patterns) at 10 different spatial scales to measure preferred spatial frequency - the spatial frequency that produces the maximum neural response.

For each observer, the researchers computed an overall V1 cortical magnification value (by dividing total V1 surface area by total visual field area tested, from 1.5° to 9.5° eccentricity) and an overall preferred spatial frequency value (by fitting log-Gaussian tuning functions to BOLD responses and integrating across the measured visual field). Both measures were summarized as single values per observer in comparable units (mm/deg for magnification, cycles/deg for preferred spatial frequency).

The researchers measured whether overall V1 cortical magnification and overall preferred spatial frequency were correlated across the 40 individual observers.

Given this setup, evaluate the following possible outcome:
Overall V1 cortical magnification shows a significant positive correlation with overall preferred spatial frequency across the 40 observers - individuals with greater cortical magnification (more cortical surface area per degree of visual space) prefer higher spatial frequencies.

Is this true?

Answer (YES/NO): YES